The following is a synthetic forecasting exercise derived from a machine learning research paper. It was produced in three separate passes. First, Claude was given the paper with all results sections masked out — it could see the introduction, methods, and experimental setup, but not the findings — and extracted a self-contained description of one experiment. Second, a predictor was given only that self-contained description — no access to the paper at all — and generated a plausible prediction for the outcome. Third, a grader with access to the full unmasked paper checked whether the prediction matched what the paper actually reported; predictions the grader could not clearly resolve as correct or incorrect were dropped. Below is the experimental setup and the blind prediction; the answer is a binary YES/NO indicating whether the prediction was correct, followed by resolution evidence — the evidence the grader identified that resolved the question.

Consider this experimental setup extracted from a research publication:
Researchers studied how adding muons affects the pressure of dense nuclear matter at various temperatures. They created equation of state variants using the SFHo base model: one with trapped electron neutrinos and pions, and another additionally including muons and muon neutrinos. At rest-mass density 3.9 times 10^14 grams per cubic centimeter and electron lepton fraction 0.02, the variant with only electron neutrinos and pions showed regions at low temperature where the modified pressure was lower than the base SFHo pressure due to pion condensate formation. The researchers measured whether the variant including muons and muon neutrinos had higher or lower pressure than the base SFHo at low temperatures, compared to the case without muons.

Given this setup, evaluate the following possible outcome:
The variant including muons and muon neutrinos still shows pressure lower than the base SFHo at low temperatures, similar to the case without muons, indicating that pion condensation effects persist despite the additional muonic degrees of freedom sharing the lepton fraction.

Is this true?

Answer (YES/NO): NO